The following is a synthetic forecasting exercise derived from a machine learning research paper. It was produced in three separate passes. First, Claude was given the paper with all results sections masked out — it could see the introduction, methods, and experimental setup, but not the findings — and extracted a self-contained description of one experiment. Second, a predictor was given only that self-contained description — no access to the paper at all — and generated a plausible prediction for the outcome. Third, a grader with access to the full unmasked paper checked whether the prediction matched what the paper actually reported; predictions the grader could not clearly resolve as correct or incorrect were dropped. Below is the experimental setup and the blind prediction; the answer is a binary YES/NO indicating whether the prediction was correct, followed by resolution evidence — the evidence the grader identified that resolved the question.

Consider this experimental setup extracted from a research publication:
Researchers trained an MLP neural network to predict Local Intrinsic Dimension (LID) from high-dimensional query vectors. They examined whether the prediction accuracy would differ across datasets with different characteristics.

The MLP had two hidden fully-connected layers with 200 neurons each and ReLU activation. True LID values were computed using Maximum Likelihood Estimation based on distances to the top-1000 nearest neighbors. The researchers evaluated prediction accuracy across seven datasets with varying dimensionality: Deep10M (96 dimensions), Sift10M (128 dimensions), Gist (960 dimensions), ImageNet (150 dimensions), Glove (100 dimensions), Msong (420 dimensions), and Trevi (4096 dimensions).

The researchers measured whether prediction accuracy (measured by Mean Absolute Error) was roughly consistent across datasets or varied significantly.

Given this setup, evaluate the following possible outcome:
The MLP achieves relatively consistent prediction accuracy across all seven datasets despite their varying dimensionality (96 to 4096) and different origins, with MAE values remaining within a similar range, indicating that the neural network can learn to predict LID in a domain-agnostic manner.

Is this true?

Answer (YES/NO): NO